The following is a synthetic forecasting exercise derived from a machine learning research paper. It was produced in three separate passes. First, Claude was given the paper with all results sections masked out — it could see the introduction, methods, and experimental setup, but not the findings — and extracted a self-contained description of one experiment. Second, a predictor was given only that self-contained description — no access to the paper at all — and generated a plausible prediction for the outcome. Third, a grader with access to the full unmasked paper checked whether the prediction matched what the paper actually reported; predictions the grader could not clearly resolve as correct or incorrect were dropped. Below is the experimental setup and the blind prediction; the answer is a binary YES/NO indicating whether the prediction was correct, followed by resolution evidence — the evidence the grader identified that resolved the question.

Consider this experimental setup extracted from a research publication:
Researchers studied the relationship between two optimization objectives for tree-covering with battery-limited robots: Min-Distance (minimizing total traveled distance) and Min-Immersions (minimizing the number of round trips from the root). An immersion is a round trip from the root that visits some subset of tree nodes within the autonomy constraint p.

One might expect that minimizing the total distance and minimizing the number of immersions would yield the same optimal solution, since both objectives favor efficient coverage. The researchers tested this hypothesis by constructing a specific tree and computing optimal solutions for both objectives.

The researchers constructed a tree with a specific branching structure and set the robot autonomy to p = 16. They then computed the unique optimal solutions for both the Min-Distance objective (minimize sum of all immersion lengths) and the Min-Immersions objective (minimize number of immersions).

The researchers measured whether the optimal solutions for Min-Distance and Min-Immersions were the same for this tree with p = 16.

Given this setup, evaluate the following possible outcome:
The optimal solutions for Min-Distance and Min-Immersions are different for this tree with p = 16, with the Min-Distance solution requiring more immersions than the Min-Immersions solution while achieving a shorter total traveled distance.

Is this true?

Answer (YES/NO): YES